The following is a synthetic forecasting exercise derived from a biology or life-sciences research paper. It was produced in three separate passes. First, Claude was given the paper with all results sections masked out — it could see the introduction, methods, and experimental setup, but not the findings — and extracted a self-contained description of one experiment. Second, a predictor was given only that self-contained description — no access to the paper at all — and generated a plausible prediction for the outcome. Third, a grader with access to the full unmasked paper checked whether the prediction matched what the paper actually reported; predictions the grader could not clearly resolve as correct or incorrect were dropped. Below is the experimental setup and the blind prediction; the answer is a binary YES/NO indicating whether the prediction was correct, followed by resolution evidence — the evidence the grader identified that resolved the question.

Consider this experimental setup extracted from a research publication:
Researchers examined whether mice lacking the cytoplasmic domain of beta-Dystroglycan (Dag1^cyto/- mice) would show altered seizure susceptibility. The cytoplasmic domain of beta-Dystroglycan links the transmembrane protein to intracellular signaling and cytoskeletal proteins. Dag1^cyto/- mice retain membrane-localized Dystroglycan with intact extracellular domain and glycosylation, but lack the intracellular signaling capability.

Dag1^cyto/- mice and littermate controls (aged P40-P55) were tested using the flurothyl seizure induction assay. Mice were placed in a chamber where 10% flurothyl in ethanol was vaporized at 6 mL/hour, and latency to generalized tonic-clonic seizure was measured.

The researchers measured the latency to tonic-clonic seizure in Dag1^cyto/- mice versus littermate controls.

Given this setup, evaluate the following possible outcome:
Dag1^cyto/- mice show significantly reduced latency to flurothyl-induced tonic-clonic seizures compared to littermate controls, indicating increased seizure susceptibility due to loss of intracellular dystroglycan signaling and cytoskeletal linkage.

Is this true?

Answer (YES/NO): YES